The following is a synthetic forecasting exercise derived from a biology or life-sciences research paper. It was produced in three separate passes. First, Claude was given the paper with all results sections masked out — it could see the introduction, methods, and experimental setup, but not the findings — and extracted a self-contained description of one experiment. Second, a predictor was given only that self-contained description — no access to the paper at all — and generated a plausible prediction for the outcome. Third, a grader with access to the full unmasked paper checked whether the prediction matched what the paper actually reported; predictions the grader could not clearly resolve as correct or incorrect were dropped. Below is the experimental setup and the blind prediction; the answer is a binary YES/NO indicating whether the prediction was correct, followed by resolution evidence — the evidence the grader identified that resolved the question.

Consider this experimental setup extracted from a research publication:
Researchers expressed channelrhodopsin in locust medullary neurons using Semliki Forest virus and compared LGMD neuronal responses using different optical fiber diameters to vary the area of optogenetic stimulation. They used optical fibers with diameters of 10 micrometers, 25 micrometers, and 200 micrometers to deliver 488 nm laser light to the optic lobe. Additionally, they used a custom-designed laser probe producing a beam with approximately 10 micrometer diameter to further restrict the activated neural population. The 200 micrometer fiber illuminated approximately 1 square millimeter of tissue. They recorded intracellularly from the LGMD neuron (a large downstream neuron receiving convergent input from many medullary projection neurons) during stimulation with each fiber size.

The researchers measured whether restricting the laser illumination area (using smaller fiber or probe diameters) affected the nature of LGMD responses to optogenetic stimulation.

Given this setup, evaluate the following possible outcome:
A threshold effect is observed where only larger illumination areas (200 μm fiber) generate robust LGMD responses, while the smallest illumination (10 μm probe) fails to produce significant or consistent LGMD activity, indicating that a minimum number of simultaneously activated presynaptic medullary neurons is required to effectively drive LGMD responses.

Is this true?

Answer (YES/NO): NO